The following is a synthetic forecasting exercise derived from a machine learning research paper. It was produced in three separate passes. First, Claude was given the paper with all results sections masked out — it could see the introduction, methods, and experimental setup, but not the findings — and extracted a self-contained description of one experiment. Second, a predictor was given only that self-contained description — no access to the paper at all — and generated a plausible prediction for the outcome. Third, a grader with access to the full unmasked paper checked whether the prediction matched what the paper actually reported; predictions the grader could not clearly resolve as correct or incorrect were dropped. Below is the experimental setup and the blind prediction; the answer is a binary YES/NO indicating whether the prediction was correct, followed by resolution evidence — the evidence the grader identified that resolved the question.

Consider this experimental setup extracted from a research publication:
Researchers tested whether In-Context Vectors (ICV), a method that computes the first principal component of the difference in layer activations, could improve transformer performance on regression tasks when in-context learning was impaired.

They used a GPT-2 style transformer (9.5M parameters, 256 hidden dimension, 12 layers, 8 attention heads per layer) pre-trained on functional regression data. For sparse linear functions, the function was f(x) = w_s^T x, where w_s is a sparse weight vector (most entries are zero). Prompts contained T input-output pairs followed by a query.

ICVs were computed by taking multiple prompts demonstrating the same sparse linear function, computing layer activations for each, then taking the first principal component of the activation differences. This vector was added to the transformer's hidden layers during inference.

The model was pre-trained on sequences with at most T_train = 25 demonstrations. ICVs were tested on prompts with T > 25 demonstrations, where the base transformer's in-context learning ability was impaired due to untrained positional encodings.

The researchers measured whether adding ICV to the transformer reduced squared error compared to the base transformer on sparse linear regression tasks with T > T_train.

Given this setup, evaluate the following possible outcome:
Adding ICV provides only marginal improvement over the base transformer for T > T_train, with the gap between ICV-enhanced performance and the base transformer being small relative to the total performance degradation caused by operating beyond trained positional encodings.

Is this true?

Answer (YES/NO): NO